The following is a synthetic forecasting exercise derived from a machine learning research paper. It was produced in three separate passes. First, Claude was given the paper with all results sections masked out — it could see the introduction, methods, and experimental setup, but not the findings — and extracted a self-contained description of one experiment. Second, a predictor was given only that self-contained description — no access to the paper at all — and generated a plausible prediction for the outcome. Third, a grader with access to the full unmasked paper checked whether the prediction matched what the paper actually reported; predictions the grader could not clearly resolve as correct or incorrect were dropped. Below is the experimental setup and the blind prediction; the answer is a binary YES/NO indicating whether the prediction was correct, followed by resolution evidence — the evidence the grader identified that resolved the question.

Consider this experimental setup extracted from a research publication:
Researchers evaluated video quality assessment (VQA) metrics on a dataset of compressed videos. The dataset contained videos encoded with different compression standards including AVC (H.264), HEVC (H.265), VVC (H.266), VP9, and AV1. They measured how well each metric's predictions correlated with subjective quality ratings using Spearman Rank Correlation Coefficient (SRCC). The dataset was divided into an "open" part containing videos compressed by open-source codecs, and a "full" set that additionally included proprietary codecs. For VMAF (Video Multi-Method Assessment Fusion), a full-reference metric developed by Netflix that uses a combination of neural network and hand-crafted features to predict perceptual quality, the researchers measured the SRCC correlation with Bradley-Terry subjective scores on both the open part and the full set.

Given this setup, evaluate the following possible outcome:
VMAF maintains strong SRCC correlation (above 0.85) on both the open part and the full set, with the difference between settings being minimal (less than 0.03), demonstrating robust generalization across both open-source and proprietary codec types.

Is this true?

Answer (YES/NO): NO